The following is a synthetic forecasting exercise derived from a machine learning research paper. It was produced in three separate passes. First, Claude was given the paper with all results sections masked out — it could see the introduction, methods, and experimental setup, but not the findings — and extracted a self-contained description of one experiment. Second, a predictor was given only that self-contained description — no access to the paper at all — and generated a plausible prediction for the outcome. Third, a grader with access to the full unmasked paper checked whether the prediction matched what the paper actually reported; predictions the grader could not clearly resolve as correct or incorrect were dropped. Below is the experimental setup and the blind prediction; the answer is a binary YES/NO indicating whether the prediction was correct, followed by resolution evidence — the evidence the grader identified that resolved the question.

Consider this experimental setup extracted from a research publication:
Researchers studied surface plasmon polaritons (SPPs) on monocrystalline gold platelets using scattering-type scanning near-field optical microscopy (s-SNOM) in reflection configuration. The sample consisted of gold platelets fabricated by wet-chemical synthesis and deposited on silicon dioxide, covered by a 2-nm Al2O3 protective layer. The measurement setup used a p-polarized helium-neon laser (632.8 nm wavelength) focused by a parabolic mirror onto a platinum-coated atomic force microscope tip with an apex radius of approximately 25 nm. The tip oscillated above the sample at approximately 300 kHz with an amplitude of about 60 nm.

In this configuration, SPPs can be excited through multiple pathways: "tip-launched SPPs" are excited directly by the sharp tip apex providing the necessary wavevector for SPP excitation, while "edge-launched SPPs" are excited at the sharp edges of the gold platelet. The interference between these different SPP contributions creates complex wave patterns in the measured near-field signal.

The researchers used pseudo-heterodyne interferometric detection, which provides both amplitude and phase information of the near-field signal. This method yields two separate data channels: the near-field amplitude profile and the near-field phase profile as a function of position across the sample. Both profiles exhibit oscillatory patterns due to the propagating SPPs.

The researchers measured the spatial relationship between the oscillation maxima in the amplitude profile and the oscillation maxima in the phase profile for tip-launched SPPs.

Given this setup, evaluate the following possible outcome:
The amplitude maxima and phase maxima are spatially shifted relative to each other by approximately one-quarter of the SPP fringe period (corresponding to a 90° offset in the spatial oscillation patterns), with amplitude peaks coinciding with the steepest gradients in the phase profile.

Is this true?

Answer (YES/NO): YES